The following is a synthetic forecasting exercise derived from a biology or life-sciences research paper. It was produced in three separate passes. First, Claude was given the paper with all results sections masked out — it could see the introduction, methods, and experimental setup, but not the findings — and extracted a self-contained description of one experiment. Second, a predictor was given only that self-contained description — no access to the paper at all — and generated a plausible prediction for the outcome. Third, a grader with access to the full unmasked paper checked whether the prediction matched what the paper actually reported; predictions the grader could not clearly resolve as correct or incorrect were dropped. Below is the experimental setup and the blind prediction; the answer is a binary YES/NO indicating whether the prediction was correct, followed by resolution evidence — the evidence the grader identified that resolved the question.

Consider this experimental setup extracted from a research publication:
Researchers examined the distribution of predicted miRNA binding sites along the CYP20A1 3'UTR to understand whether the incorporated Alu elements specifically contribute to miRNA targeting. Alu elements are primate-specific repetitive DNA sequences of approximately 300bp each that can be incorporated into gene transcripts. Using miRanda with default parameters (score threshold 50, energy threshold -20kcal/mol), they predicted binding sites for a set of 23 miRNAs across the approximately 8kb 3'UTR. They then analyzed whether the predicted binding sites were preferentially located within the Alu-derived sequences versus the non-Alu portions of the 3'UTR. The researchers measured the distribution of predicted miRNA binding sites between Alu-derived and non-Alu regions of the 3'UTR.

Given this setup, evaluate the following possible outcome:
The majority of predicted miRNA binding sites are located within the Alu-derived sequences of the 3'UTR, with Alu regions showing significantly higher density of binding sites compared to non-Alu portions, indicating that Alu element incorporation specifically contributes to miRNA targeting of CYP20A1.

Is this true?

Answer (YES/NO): YES